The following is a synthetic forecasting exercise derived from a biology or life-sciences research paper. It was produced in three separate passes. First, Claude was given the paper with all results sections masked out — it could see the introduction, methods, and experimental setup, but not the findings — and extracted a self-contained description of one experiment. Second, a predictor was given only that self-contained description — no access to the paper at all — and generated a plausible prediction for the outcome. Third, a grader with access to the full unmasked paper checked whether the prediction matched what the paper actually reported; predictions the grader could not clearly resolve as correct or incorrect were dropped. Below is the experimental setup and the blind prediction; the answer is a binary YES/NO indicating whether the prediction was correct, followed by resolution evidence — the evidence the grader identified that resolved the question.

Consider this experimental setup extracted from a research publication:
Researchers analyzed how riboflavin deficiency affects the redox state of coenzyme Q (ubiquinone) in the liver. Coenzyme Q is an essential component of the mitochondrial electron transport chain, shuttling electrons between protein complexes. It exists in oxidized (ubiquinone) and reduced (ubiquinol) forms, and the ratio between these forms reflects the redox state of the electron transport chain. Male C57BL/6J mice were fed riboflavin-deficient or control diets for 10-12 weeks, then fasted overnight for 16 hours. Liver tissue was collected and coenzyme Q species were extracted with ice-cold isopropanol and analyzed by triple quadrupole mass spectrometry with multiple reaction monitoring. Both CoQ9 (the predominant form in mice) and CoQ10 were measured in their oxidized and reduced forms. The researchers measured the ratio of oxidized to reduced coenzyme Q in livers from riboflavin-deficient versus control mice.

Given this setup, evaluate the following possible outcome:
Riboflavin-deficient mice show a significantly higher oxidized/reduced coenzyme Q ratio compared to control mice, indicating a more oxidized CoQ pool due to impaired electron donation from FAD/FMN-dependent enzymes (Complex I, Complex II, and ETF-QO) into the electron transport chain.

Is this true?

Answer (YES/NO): YES